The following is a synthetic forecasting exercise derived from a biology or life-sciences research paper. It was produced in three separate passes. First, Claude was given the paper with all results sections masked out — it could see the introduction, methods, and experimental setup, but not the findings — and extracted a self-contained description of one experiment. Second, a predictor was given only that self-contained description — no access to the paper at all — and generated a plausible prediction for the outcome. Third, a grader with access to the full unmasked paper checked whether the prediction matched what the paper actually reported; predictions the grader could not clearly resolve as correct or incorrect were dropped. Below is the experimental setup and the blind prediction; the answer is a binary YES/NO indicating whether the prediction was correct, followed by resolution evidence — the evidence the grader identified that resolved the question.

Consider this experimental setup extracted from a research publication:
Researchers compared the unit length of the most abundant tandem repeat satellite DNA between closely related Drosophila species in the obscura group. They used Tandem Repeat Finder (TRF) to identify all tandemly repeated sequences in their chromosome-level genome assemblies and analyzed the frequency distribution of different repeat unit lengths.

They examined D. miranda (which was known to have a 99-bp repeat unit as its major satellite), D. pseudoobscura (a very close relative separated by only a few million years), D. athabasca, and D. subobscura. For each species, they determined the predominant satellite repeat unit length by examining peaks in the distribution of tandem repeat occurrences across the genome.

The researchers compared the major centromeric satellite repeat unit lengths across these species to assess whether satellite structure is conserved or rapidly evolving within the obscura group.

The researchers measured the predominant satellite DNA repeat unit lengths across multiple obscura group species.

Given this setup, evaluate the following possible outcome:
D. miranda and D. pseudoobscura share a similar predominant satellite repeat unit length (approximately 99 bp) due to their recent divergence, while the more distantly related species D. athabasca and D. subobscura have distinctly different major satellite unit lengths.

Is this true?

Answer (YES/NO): NO